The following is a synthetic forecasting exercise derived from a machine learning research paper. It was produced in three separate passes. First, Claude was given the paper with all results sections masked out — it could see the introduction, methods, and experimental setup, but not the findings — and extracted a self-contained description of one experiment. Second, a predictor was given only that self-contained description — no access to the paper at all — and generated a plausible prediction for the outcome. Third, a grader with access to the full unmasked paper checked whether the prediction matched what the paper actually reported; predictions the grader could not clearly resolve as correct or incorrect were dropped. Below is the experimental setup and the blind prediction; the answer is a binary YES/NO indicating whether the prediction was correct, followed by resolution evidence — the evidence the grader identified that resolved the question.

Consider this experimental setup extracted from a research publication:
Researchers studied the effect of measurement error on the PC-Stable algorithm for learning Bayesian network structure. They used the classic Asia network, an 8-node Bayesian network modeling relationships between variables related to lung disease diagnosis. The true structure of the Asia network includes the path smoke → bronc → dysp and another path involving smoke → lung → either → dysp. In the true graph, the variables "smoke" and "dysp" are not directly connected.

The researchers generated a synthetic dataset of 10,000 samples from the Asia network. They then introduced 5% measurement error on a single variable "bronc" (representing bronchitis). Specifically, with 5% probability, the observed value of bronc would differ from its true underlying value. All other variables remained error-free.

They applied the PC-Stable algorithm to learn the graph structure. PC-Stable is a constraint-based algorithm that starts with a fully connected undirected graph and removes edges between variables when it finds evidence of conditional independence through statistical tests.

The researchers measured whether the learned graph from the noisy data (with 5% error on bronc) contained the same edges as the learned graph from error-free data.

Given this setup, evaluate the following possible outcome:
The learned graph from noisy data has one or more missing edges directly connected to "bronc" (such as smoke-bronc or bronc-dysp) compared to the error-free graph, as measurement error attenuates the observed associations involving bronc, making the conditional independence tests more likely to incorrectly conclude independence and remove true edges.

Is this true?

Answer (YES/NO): NO